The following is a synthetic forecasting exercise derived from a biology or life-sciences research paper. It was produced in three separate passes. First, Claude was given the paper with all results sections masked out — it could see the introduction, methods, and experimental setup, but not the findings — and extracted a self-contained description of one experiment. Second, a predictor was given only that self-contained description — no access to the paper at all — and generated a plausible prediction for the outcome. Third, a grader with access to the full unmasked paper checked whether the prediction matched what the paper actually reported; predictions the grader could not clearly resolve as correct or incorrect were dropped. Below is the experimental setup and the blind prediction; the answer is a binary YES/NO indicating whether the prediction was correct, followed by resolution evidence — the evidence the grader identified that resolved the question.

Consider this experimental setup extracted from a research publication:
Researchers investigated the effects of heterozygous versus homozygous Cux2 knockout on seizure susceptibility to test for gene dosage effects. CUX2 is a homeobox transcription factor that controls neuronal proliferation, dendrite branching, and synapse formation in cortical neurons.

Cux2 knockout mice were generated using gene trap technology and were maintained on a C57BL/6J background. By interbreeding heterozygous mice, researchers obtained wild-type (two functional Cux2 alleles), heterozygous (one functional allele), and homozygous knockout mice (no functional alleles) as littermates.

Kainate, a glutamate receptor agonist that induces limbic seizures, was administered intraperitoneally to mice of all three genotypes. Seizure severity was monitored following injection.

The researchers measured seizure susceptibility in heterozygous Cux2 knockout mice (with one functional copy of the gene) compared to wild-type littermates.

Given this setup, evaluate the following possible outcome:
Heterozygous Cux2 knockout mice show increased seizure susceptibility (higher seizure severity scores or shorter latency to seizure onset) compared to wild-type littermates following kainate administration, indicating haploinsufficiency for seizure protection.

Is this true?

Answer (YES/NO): NO